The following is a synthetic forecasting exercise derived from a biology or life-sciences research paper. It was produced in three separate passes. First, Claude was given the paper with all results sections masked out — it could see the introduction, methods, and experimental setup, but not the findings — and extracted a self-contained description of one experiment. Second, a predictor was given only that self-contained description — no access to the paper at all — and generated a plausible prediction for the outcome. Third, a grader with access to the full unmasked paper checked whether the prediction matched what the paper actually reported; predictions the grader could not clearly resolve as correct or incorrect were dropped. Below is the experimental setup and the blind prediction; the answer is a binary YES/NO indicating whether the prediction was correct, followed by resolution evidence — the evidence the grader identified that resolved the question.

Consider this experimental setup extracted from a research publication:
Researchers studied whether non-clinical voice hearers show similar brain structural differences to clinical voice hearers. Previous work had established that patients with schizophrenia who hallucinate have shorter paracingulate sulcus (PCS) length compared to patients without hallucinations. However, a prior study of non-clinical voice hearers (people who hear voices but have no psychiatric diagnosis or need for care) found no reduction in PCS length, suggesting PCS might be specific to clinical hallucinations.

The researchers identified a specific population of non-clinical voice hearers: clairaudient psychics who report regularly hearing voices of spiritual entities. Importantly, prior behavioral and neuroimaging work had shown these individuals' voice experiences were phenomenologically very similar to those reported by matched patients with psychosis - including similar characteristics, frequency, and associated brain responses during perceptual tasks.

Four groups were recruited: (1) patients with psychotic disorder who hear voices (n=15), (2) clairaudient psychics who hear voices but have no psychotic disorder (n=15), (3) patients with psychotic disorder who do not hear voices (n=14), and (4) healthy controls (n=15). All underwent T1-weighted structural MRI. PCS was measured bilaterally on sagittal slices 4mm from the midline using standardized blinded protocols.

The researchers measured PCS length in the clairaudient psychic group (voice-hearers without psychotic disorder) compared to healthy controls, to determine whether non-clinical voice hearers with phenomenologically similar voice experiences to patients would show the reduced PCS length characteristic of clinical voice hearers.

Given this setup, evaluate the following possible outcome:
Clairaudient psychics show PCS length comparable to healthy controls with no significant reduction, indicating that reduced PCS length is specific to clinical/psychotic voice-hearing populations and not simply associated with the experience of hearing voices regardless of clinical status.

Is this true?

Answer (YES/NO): NO